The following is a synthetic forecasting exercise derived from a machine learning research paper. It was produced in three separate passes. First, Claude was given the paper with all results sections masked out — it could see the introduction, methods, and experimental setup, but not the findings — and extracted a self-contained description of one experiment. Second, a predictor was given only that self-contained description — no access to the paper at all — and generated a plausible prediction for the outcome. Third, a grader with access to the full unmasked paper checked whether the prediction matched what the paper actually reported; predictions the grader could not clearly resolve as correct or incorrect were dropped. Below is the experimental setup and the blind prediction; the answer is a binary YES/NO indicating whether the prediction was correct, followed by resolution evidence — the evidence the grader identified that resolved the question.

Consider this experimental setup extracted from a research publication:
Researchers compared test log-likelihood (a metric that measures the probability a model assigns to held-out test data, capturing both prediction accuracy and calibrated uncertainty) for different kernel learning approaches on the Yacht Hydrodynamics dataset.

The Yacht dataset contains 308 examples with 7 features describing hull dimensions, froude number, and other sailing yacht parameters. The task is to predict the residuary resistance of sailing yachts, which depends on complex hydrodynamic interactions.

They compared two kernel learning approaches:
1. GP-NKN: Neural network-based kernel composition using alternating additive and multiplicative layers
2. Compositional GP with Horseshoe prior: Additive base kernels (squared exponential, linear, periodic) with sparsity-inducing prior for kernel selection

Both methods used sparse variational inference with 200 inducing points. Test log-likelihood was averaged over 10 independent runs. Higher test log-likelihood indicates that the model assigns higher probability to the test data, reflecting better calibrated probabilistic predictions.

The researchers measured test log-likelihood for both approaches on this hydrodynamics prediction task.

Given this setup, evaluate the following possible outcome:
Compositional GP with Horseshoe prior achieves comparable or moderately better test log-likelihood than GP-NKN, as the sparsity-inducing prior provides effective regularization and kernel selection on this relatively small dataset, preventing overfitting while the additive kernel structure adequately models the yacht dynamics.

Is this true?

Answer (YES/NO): NO